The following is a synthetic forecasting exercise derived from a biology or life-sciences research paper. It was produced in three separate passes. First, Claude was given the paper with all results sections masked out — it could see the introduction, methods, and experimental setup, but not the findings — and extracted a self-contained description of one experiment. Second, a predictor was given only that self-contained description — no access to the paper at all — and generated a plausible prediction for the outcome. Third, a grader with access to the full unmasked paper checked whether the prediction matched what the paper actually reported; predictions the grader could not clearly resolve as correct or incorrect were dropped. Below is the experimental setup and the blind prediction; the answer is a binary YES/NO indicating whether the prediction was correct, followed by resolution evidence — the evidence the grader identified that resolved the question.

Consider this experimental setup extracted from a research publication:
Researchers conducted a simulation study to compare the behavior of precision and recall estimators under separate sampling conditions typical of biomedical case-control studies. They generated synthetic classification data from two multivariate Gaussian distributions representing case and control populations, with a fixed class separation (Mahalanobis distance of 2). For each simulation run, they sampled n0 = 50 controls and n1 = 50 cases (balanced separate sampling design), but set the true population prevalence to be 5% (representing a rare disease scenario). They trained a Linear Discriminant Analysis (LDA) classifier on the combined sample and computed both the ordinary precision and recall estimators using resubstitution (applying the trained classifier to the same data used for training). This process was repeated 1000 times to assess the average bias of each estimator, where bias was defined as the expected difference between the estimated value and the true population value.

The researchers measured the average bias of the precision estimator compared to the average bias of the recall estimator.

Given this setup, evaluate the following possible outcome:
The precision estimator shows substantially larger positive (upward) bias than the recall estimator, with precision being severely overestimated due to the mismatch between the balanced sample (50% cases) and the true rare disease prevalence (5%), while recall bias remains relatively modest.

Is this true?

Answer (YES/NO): YES